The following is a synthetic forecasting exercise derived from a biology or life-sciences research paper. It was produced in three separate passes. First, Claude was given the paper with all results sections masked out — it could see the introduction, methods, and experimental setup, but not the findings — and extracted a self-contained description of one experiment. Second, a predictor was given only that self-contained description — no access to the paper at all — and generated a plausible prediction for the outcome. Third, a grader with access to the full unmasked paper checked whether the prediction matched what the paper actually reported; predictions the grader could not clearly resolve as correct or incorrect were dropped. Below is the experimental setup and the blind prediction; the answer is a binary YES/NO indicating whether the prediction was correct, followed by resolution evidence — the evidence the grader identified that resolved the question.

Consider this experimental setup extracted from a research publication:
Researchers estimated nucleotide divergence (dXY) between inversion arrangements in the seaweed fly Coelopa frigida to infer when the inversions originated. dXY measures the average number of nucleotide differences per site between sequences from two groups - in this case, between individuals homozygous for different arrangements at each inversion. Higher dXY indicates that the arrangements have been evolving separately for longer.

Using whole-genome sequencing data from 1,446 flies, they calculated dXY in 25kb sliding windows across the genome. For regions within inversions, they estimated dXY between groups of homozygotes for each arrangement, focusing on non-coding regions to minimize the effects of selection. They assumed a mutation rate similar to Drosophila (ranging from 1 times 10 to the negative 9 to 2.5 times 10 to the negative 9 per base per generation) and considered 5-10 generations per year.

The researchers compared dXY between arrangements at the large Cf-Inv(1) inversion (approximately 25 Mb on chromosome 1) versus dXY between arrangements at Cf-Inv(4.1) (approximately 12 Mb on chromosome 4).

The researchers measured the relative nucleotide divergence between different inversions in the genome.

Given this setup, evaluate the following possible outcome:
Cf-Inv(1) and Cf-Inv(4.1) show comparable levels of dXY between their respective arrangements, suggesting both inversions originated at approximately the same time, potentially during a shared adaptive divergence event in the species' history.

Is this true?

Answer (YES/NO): NO